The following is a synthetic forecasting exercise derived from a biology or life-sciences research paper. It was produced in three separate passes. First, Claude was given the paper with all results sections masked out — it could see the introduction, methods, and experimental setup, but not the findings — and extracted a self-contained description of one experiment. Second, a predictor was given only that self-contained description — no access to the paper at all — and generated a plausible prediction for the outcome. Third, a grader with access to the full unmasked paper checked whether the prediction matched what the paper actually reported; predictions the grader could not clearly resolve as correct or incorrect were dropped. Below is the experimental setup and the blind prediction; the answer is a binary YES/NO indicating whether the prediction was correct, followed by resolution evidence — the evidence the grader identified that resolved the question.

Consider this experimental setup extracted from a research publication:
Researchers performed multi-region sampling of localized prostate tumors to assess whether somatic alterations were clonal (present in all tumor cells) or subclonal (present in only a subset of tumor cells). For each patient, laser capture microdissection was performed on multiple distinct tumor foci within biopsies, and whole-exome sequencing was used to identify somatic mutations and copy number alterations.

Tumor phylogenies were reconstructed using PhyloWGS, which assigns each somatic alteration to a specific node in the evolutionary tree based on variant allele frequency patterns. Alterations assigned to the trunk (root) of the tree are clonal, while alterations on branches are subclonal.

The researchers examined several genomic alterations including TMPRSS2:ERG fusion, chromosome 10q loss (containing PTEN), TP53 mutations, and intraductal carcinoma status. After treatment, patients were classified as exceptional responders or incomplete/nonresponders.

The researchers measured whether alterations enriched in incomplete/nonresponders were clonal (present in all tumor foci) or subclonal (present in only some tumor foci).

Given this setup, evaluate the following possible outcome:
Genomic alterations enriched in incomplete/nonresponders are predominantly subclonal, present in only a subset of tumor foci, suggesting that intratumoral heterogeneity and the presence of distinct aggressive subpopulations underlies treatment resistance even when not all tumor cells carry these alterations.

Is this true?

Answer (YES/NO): NO